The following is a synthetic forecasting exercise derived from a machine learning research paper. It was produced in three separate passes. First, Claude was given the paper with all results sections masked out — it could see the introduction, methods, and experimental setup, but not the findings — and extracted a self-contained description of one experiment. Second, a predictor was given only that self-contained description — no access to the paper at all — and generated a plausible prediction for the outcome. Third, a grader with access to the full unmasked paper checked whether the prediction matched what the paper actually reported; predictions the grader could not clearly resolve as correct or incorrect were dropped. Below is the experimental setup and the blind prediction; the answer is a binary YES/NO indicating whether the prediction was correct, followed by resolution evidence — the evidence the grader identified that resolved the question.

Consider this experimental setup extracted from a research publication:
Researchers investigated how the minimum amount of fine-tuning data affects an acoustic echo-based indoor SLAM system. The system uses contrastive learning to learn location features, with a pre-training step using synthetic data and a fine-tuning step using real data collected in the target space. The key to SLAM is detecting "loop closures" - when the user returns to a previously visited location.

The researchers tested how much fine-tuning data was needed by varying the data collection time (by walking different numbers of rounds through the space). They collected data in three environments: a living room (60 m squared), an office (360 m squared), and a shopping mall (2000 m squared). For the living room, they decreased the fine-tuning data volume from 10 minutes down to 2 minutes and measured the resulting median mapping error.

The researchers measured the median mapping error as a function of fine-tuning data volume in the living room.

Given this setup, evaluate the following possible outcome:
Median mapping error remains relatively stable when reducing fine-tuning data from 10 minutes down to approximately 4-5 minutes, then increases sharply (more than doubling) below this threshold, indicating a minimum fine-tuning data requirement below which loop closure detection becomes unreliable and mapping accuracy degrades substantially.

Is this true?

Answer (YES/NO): NO